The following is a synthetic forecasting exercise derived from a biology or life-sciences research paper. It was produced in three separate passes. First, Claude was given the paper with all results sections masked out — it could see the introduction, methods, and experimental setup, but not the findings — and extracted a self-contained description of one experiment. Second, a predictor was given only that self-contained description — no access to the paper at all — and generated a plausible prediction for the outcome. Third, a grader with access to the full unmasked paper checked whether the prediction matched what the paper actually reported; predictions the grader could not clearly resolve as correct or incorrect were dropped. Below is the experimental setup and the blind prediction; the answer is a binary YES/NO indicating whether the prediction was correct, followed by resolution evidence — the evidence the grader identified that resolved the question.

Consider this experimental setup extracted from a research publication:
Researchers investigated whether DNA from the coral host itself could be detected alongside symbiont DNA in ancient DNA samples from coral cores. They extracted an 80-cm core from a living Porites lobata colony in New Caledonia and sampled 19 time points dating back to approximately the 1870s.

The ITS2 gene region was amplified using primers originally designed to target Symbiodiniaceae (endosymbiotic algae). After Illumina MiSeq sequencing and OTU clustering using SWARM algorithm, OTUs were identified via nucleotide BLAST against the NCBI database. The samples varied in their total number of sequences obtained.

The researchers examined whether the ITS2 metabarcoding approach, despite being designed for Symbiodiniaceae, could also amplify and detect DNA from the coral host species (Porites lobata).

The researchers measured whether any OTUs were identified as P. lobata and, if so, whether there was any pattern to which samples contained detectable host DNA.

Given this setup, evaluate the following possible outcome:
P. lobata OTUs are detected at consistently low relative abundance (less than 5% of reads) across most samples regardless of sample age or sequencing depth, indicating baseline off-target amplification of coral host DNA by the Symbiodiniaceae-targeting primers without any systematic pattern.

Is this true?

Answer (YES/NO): NO